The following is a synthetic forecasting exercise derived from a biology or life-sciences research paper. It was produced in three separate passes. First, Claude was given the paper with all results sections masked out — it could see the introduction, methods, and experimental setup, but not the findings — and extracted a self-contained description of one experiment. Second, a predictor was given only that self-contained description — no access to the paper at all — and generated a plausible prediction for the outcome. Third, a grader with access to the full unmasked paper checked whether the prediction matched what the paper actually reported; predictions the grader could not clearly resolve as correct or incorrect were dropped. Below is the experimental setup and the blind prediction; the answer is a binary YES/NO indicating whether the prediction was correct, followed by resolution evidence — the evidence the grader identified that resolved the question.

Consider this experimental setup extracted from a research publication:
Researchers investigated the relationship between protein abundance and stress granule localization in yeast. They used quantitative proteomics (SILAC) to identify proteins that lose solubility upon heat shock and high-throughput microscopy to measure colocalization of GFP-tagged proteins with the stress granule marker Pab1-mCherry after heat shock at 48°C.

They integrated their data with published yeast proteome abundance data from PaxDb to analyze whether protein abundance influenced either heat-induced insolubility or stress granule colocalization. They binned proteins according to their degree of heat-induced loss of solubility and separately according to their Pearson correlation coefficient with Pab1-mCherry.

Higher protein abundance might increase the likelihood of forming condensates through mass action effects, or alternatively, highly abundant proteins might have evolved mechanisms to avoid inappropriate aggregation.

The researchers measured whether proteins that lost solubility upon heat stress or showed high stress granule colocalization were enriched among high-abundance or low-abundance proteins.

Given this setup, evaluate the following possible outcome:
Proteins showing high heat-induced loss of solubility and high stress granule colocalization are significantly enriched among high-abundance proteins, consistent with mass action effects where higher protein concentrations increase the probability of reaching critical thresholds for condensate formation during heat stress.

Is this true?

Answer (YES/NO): YES